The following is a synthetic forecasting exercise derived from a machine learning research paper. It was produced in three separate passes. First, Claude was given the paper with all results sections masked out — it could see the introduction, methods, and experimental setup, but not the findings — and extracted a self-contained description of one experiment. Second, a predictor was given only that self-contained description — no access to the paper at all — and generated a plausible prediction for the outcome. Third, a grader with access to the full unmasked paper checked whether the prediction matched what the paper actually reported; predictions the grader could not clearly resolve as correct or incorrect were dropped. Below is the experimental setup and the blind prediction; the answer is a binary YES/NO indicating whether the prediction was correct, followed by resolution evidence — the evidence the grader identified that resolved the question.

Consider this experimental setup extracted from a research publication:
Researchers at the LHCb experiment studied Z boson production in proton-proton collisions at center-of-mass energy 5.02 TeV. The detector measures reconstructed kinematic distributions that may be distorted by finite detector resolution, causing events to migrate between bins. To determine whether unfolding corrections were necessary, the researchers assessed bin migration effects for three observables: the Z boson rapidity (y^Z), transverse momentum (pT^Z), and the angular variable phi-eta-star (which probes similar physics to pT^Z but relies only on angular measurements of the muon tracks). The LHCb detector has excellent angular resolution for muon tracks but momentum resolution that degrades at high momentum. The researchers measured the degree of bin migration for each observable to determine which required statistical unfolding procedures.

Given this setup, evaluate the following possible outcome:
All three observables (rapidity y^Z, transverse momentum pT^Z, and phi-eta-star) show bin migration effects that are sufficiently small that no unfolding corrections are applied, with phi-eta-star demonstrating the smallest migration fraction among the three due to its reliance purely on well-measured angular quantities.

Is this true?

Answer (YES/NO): NO